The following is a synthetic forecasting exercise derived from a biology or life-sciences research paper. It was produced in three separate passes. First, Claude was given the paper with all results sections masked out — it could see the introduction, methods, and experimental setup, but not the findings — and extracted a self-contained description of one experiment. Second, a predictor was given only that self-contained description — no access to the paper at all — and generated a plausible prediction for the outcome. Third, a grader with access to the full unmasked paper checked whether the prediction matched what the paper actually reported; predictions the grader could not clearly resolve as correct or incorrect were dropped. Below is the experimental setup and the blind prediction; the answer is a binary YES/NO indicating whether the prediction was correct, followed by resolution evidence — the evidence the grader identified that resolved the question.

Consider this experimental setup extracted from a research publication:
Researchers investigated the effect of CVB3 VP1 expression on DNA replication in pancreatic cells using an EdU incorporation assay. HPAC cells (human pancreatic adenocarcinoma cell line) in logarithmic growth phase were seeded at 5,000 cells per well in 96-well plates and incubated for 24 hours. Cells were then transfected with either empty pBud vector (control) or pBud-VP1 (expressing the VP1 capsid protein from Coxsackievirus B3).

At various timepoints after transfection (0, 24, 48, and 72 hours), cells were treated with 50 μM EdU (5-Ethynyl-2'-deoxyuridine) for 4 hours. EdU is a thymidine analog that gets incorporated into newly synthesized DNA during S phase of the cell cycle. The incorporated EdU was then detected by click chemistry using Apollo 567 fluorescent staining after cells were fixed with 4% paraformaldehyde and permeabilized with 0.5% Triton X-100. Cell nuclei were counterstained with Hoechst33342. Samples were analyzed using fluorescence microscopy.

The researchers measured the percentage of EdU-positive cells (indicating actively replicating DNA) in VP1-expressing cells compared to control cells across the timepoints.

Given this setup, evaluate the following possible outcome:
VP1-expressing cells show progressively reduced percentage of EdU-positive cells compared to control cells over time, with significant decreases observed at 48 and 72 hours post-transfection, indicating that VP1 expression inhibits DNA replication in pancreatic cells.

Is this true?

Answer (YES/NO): YES